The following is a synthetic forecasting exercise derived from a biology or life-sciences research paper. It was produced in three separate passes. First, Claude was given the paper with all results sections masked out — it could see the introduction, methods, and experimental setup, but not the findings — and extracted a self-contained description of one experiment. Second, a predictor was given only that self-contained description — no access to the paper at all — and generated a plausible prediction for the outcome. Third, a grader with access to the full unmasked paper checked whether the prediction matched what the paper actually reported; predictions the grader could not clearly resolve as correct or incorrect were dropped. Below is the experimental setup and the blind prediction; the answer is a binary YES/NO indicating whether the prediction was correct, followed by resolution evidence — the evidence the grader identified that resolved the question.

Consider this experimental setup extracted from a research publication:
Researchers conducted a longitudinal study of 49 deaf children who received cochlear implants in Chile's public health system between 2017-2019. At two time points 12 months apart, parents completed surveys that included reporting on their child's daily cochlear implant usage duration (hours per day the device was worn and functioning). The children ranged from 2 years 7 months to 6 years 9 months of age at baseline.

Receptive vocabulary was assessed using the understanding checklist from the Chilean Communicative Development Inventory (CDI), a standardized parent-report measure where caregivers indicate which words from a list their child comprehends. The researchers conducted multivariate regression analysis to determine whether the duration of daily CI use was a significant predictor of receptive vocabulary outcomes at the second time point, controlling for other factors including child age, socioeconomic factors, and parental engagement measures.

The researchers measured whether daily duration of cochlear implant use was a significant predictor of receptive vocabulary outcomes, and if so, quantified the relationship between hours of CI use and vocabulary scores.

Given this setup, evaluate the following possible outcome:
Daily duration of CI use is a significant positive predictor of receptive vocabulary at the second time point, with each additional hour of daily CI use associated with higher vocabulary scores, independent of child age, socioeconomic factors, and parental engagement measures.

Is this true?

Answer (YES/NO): NO